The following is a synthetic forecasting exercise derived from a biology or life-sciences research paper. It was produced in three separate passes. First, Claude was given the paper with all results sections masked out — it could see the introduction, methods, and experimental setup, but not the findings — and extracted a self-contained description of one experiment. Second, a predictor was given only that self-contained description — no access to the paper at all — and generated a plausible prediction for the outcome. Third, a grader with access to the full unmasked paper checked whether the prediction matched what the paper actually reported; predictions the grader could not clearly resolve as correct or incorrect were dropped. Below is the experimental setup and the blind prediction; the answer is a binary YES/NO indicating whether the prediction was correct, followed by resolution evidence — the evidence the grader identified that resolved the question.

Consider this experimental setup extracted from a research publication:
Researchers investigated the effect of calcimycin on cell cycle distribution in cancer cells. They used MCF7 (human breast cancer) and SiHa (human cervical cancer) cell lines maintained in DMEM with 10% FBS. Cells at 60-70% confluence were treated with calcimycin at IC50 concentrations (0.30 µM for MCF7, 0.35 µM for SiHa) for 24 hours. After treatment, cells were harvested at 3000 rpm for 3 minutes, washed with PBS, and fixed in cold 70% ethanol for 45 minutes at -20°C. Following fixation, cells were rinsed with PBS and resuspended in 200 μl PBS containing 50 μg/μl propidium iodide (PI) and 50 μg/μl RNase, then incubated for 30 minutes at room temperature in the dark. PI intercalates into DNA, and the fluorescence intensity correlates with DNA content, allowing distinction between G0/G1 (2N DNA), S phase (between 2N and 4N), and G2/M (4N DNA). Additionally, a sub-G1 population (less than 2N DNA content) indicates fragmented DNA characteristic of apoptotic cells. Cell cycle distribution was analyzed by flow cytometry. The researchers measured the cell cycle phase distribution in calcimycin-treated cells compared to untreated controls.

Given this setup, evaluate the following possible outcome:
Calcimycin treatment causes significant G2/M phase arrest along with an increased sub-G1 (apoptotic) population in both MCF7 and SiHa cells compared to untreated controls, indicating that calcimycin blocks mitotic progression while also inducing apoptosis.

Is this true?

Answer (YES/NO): NO